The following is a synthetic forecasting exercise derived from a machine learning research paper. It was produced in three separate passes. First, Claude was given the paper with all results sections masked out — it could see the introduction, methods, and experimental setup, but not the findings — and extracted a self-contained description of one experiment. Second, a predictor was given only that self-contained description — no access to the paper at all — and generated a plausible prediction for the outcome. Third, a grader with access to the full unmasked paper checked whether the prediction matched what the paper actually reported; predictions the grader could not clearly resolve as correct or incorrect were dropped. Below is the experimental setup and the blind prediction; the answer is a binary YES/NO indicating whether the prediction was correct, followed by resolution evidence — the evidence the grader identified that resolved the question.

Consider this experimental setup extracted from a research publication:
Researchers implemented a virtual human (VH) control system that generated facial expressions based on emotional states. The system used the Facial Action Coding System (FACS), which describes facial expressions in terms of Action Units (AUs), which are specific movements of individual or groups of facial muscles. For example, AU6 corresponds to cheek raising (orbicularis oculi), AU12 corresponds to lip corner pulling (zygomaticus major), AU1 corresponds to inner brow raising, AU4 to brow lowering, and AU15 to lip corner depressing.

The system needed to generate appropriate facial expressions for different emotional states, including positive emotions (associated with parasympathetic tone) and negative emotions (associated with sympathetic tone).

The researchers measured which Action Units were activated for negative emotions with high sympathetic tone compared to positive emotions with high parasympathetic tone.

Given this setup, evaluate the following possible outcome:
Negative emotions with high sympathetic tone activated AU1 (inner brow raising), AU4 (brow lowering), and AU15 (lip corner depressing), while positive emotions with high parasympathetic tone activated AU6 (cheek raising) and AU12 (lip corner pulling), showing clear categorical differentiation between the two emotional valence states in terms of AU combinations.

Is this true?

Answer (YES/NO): YES